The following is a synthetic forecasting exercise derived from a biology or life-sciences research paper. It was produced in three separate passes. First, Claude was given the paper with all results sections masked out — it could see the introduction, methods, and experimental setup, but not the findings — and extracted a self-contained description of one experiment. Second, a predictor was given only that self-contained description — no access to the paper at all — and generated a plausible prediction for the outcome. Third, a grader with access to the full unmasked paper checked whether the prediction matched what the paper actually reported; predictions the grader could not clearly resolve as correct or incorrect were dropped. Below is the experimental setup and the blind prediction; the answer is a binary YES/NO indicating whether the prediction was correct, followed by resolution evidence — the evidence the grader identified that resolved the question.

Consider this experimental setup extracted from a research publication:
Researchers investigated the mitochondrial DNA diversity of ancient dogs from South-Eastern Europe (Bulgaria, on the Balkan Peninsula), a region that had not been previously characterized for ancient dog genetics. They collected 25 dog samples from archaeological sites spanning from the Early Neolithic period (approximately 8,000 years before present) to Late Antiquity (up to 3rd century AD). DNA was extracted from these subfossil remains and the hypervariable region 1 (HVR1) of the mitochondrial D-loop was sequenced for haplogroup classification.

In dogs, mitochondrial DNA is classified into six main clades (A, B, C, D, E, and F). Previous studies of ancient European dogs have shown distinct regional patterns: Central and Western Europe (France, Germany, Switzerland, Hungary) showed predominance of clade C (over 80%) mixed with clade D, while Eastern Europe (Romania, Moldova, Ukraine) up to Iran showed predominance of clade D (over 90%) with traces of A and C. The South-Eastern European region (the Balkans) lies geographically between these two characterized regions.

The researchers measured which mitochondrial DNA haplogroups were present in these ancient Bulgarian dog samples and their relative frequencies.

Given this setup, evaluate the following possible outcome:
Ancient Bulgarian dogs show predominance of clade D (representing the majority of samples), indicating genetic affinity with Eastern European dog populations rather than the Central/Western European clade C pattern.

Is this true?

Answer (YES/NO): NO